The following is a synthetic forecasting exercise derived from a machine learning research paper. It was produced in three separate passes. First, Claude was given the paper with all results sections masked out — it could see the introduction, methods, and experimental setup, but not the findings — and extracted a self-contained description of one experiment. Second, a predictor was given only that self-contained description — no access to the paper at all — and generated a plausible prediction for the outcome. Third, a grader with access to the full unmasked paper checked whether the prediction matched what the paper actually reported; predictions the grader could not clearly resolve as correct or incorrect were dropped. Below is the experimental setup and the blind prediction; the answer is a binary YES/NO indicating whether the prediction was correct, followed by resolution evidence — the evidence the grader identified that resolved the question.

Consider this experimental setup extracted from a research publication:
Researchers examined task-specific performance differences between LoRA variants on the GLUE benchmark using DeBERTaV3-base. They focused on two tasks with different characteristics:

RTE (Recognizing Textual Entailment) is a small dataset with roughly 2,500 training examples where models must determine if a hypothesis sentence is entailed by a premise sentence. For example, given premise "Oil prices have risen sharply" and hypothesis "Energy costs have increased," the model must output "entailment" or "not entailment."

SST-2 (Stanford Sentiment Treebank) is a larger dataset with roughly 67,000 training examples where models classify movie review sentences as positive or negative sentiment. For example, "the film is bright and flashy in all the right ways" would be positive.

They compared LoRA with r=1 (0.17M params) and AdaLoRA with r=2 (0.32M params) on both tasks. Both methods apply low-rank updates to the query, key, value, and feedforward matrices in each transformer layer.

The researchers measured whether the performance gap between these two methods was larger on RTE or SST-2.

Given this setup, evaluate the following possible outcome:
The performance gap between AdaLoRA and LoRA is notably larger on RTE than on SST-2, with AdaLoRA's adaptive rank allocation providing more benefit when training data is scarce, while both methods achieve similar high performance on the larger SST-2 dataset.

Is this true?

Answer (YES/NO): YES